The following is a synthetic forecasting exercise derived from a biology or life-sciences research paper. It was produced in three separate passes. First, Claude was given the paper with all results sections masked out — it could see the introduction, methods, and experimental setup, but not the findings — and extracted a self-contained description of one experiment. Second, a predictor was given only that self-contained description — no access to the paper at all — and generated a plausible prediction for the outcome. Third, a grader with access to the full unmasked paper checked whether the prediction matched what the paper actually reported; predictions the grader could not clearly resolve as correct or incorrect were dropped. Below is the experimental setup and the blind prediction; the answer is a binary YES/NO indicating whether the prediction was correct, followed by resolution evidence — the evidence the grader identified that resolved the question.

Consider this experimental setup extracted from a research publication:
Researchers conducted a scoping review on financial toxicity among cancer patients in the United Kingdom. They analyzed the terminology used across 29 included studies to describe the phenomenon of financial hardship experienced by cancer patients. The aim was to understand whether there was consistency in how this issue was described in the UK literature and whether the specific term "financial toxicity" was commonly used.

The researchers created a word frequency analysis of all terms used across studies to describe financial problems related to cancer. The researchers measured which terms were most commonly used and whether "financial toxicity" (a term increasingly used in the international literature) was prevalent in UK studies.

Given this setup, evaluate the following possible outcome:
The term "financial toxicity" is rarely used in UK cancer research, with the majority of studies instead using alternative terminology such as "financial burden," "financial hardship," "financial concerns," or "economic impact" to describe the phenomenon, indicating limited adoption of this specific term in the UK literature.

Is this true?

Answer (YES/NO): YES